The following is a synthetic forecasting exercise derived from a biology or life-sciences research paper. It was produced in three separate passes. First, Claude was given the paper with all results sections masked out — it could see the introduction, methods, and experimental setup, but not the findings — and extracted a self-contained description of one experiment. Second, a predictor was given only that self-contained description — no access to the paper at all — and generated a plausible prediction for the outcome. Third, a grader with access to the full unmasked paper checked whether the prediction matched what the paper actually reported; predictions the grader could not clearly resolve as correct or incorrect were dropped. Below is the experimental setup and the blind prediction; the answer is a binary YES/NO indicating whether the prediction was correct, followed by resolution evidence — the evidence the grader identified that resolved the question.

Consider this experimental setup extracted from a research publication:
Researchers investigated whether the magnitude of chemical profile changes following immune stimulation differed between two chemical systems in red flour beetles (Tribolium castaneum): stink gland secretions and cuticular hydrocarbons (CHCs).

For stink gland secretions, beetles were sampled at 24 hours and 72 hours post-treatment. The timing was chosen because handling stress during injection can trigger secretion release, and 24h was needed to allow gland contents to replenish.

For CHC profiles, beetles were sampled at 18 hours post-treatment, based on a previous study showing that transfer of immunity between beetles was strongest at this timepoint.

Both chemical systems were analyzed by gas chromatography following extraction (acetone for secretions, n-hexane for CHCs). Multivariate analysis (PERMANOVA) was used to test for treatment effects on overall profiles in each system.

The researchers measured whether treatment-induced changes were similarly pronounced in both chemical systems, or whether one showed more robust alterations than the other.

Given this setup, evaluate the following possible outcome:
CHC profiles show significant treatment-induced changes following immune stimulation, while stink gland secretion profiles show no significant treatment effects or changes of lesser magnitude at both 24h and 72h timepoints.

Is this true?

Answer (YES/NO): YES